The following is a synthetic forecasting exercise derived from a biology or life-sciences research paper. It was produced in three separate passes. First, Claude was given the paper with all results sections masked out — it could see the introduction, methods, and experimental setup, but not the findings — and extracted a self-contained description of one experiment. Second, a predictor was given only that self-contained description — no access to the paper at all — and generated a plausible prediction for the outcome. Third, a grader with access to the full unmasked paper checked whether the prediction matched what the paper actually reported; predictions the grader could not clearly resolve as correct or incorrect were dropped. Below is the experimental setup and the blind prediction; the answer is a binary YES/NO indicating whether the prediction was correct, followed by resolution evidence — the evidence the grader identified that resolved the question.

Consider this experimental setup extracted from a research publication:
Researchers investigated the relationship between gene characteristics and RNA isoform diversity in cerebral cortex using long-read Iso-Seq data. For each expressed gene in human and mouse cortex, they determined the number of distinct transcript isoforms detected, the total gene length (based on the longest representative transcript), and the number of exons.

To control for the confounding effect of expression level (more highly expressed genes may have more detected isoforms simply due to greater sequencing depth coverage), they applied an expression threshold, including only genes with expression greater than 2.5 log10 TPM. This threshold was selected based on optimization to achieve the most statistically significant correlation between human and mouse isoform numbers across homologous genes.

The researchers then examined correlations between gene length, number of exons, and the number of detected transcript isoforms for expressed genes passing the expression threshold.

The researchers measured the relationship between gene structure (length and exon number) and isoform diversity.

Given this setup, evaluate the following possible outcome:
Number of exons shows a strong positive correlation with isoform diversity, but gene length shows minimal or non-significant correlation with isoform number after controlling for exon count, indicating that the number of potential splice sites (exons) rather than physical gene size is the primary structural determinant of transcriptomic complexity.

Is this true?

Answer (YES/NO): NO